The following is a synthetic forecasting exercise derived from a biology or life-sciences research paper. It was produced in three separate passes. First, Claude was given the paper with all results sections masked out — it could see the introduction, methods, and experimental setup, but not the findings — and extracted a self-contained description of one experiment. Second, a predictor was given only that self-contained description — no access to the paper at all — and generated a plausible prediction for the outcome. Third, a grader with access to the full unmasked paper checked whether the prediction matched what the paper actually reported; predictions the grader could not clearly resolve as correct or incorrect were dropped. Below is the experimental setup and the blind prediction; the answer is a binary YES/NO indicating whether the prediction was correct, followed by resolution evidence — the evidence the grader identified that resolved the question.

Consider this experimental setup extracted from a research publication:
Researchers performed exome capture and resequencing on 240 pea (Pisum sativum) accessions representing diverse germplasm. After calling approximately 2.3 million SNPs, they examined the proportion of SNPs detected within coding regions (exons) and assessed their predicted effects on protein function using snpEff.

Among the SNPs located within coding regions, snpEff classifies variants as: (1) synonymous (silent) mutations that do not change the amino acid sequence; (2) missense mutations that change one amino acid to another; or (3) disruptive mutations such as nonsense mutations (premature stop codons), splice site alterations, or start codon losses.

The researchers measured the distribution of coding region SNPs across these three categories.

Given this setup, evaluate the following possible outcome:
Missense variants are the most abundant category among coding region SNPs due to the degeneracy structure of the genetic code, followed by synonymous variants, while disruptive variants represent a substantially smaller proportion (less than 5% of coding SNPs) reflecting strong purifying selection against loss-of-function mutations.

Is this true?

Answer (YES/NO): NO